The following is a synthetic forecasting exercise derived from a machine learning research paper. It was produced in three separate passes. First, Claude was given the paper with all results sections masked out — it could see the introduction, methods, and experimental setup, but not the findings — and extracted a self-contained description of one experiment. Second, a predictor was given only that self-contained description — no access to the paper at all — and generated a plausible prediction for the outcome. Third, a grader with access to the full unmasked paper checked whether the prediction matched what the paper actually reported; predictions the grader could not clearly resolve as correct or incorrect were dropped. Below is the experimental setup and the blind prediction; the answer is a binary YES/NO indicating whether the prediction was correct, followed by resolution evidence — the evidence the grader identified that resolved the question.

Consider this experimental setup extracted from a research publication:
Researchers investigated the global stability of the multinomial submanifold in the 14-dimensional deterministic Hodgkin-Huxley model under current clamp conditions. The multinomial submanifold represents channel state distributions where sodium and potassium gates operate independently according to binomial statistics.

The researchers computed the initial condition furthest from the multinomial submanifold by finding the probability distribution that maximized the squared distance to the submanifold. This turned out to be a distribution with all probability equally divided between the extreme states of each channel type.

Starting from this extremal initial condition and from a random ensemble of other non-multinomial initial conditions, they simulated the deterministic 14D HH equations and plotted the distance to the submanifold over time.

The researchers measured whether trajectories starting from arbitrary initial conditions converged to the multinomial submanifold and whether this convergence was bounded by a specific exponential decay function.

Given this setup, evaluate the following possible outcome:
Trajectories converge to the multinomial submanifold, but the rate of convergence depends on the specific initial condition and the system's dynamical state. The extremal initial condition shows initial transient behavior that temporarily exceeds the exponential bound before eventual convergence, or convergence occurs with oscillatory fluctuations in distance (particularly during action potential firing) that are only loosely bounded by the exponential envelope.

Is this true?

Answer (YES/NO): NO